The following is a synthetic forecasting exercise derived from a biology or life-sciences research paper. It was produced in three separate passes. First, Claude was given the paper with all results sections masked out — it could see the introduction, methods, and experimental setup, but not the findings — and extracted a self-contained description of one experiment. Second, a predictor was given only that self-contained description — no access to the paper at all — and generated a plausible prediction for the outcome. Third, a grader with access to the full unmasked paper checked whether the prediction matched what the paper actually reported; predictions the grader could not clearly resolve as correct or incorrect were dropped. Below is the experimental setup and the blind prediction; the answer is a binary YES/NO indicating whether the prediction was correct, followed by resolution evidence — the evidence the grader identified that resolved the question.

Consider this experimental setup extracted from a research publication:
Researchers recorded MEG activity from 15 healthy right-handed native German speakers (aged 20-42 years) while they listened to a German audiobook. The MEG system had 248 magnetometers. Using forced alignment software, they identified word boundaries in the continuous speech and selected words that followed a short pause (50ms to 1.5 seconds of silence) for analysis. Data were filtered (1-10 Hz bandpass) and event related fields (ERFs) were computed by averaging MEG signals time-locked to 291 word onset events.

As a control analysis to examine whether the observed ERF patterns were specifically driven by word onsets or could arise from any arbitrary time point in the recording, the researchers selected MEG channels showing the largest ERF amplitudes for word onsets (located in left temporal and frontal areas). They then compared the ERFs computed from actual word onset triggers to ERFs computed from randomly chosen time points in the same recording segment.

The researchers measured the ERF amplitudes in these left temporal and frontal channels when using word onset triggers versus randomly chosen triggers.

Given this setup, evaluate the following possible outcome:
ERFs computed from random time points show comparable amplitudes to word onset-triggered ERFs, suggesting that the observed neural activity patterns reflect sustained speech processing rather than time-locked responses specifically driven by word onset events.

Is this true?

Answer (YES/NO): NO